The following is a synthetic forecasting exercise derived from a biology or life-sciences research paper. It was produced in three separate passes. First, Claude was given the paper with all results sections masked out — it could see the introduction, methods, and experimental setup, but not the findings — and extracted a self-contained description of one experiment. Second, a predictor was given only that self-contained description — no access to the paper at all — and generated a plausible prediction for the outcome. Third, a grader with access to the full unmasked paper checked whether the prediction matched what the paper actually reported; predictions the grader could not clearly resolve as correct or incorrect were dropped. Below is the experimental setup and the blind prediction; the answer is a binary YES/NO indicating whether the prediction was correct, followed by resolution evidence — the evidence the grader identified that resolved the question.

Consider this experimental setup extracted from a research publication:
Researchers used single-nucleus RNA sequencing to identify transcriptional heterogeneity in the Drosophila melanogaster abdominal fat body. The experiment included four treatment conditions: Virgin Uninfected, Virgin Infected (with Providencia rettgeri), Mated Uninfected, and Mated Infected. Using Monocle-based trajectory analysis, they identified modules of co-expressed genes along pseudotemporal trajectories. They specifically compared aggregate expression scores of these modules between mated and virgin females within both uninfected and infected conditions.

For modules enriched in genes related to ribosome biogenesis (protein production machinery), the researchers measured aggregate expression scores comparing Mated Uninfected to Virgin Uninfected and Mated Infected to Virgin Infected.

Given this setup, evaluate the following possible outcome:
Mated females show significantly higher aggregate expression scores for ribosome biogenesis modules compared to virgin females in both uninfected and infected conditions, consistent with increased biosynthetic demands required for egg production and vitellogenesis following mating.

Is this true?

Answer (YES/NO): NO